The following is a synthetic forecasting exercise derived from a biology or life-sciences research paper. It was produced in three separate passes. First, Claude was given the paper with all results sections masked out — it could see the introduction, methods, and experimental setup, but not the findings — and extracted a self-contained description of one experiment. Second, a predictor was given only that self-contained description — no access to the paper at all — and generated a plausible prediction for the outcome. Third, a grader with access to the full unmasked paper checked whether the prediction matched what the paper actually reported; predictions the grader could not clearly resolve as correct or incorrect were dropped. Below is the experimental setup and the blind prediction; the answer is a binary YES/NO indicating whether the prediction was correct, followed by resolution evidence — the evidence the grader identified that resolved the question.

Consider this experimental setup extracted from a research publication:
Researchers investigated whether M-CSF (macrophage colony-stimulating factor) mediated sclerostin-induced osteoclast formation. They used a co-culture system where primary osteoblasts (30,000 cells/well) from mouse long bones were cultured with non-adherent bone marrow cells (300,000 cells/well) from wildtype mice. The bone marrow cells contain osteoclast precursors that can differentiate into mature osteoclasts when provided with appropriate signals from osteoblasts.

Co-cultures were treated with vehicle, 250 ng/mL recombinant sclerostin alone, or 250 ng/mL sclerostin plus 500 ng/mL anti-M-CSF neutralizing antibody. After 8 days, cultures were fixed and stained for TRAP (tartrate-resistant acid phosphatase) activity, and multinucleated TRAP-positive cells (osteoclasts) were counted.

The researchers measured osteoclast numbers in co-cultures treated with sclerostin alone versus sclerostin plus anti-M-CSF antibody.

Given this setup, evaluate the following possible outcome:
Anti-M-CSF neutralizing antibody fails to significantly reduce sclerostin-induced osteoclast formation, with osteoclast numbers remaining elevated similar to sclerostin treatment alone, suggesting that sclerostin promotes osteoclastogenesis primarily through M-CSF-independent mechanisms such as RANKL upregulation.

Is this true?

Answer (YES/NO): NO